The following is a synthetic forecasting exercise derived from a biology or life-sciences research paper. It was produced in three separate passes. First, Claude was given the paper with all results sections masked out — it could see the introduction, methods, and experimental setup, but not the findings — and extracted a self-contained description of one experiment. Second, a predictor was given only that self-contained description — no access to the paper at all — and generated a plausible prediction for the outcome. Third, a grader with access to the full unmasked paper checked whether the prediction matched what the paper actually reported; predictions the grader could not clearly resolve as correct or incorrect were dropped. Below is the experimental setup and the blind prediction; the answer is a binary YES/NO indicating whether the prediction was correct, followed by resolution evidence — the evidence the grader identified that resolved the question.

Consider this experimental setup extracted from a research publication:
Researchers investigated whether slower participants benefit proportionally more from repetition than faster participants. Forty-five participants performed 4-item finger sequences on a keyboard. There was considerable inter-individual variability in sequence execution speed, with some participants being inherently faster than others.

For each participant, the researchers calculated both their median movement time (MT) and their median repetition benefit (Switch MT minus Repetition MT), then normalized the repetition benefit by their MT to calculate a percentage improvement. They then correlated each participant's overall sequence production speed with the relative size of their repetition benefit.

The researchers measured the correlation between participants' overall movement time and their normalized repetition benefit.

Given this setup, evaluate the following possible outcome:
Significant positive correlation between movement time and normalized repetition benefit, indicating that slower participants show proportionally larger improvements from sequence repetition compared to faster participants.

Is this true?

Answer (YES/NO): NO